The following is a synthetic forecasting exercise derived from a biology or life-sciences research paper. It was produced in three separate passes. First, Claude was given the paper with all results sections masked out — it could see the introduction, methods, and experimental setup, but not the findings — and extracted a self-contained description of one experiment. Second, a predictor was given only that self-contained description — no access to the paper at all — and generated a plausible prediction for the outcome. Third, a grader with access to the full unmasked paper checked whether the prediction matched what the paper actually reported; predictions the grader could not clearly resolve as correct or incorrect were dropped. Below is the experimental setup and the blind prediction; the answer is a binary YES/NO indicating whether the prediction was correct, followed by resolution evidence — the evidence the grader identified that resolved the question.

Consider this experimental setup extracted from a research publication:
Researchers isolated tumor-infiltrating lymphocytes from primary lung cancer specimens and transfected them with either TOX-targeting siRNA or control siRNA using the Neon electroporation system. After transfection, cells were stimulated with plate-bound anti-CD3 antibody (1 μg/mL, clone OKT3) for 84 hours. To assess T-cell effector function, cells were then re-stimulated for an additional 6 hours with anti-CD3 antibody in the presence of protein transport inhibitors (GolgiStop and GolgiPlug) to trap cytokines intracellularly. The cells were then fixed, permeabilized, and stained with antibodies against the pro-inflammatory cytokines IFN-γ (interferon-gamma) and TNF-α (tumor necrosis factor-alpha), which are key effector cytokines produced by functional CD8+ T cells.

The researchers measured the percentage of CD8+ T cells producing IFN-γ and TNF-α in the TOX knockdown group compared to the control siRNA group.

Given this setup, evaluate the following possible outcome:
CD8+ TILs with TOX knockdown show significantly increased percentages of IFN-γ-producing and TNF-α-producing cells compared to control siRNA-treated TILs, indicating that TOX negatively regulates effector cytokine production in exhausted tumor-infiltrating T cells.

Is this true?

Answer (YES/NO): YES